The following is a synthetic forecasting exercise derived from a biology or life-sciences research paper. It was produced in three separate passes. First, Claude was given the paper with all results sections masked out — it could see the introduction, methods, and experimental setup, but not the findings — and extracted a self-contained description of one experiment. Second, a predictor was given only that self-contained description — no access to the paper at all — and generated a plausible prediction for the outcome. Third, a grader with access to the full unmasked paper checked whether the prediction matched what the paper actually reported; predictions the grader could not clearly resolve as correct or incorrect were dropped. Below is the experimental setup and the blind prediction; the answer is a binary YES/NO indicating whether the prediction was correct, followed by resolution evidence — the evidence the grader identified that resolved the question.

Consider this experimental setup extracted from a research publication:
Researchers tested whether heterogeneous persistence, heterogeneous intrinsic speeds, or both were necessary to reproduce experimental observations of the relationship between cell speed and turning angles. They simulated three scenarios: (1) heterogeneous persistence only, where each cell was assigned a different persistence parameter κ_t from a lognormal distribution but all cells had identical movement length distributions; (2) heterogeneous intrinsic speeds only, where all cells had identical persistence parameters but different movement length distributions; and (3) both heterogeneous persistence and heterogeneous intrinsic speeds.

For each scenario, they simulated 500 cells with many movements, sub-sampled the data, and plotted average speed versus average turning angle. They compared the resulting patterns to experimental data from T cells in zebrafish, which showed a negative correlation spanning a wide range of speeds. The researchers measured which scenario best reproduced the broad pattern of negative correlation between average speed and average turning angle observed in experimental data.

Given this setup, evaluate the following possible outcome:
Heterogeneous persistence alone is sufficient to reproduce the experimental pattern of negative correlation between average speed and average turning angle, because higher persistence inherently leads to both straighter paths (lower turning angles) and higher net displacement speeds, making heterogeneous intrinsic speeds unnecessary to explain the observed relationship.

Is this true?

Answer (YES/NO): NO